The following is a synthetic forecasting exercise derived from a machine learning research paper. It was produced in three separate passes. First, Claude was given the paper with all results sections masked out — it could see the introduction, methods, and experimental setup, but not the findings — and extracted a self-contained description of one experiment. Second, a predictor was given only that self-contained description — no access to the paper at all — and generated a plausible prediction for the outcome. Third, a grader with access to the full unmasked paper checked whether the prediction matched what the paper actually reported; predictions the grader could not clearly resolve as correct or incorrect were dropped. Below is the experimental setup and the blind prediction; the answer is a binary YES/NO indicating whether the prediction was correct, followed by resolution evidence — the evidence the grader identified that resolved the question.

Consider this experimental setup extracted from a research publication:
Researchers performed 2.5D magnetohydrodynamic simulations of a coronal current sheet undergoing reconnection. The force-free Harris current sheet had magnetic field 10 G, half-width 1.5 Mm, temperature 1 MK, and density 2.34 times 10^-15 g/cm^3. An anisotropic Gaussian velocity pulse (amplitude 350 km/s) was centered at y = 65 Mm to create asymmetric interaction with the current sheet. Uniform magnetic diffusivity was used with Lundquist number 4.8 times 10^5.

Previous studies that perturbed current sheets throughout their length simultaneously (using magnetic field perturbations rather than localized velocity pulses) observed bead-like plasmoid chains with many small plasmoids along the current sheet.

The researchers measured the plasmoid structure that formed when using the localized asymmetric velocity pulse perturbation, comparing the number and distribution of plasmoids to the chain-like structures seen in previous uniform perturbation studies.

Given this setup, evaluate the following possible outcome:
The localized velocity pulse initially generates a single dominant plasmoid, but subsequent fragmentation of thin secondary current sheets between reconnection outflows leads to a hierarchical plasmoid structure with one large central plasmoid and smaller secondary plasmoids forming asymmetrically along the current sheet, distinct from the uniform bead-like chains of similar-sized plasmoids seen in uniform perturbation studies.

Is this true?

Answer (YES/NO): NO